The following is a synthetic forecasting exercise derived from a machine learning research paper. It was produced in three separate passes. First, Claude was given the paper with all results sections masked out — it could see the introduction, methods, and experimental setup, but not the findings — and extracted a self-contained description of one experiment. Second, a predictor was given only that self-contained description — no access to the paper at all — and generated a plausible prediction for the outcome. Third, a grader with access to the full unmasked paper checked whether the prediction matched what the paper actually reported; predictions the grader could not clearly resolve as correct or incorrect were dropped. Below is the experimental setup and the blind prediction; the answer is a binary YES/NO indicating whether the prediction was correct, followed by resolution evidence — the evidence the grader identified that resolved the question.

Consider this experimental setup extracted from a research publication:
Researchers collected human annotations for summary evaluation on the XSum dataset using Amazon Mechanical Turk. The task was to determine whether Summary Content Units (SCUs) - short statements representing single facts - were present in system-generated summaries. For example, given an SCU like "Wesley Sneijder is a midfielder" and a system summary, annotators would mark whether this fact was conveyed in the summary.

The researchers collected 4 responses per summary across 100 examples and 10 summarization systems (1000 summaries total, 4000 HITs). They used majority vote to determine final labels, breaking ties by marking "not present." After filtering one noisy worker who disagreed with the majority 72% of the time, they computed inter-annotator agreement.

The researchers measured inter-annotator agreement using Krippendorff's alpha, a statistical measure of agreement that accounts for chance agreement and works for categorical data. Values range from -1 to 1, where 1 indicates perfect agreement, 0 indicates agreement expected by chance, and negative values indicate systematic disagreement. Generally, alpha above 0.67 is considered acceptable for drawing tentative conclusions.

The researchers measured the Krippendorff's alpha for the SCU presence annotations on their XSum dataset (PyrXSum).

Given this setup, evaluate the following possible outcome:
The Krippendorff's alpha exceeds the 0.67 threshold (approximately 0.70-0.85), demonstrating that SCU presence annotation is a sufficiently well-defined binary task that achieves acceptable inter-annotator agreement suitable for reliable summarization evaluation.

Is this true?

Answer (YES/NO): YES